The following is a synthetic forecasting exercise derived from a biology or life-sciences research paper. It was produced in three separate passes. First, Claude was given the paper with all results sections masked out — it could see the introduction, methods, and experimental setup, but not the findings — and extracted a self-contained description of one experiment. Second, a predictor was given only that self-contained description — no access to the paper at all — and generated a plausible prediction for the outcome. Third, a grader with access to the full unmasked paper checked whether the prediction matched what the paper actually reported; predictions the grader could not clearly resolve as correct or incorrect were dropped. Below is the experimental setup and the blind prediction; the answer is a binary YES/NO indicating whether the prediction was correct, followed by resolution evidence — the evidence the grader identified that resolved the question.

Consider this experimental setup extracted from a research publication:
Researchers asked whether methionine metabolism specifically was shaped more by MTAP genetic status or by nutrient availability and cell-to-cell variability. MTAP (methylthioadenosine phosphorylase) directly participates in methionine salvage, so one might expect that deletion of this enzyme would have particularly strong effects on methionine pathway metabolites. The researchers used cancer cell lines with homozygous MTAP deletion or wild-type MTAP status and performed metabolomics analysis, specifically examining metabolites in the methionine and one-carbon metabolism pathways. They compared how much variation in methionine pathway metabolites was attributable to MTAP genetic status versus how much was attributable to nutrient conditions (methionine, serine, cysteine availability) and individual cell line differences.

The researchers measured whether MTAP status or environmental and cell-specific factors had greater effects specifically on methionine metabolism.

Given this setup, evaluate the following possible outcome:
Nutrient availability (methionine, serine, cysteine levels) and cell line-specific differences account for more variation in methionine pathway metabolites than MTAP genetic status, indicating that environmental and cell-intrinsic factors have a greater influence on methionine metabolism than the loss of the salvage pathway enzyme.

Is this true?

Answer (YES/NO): YES